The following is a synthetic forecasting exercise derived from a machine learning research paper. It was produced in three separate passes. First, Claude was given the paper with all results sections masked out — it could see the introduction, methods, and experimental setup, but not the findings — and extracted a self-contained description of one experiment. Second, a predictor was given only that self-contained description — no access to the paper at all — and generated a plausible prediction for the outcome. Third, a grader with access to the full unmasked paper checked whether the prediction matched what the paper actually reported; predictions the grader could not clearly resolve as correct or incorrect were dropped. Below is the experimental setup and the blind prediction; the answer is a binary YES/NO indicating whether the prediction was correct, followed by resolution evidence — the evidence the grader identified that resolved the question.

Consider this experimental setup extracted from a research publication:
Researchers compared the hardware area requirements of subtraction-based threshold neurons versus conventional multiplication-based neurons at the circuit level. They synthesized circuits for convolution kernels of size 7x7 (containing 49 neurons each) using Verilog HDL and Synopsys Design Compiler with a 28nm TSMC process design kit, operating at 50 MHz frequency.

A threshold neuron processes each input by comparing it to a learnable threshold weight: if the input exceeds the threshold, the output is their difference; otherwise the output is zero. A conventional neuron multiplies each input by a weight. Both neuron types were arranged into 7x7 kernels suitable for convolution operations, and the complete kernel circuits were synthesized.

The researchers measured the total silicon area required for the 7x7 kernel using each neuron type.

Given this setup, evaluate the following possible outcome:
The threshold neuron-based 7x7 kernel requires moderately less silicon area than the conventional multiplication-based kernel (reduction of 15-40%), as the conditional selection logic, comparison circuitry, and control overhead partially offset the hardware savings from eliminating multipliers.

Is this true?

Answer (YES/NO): NO